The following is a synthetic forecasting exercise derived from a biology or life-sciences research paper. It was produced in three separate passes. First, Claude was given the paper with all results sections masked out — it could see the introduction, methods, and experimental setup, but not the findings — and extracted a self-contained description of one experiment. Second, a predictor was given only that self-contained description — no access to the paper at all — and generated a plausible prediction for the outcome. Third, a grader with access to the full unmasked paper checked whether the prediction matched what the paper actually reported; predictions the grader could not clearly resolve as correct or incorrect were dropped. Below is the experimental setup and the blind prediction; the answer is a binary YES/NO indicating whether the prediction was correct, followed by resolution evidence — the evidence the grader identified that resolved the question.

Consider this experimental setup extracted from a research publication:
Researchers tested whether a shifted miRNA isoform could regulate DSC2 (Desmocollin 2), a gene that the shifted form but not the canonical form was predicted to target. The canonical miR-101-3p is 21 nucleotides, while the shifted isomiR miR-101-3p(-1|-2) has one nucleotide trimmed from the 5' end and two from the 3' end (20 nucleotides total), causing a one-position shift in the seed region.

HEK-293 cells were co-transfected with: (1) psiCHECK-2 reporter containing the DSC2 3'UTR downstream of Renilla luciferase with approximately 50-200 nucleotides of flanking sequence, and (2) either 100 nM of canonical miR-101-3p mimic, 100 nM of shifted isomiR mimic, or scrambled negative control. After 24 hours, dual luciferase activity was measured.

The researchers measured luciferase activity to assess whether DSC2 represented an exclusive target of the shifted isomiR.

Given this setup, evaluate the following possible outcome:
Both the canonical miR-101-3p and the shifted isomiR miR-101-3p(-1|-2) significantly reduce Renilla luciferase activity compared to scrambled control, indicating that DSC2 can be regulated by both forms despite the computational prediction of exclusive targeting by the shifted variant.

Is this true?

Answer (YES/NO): NO